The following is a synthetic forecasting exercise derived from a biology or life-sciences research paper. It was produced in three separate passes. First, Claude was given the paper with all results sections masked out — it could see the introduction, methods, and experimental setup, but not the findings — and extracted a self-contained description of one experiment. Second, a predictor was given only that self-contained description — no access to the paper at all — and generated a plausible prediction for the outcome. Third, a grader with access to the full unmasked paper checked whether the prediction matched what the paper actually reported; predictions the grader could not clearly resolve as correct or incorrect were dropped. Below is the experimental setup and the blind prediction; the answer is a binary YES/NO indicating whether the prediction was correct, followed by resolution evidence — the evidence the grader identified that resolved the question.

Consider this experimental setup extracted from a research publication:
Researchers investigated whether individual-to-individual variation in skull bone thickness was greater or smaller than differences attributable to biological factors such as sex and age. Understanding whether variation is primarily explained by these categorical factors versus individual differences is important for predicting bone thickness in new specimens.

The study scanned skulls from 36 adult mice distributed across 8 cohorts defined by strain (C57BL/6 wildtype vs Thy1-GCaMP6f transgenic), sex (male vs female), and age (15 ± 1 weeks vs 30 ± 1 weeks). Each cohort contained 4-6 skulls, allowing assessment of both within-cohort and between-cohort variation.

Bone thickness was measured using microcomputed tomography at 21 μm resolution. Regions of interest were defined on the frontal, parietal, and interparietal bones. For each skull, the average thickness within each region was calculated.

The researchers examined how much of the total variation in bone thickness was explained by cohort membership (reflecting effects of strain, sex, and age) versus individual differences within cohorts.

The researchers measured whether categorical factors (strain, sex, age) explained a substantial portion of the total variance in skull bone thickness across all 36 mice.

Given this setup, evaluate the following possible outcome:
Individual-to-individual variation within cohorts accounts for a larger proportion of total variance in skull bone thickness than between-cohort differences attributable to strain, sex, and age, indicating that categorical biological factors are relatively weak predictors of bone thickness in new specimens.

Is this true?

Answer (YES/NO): NO